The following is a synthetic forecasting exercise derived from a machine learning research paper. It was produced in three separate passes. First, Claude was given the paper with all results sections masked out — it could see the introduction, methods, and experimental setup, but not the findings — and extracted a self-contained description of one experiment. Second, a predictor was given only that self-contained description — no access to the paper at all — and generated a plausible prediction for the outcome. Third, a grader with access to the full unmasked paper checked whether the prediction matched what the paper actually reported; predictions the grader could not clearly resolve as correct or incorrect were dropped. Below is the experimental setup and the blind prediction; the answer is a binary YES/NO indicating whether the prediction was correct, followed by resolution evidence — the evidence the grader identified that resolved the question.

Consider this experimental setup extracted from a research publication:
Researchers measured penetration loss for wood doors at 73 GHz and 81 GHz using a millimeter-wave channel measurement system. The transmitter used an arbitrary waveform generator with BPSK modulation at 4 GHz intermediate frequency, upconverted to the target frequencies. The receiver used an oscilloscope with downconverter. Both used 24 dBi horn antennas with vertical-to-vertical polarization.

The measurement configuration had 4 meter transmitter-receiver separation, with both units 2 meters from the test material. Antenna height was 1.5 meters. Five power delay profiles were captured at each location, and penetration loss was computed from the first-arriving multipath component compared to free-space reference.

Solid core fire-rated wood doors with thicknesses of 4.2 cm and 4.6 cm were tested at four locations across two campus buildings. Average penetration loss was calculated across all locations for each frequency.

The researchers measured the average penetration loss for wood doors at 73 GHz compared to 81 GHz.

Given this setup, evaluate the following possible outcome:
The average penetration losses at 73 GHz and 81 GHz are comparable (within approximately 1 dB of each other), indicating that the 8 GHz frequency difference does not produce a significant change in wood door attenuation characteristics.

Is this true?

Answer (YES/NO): NO